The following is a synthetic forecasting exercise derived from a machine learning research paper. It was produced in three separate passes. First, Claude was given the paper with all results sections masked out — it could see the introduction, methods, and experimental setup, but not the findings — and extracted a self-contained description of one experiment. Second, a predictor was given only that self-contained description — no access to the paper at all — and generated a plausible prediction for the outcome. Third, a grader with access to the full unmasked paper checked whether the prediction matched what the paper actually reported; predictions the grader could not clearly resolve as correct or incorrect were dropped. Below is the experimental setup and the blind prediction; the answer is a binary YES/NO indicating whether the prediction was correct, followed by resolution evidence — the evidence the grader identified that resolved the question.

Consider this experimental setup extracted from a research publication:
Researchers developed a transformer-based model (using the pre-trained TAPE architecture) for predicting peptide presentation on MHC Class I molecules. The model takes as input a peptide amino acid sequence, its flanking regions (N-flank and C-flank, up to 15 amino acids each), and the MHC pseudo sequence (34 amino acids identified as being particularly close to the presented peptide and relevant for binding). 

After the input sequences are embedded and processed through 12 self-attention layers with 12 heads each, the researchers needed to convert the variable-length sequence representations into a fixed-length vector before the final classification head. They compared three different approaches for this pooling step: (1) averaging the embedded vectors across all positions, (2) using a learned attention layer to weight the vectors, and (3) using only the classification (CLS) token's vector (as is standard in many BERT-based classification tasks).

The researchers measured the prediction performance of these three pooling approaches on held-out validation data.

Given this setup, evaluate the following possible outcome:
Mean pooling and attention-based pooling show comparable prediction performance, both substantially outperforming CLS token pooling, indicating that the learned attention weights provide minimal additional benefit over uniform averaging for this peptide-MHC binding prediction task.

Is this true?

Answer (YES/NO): NO